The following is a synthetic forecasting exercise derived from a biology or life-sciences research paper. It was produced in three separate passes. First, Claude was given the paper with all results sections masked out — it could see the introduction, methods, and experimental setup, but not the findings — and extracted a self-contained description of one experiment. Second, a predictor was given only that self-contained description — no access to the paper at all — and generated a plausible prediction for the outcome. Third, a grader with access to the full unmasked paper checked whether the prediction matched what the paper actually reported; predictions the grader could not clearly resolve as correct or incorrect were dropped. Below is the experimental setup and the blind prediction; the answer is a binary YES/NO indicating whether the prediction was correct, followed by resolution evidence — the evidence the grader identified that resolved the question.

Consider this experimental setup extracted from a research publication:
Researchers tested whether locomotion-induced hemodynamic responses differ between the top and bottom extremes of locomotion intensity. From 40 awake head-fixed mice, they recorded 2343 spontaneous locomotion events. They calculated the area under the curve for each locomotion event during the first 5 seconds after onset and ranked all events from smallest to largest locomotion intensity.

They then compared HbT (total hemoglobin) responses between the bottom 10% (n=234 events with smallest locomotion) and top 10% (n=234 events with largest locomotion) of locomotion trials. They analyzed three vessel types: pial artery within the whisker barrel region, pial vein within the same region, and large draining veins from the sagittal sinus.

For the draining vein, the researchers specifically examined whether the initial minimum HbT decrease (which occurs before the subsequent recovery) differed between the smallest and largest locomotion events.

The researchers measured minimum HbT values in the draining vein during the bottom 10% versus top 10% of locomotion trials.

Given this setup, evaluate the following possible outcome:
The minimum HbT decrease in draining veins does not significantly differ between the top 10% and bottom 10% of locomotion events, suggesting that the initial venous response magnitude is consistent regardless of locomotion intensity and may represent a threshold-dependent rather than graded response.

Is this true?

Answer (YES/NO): YES